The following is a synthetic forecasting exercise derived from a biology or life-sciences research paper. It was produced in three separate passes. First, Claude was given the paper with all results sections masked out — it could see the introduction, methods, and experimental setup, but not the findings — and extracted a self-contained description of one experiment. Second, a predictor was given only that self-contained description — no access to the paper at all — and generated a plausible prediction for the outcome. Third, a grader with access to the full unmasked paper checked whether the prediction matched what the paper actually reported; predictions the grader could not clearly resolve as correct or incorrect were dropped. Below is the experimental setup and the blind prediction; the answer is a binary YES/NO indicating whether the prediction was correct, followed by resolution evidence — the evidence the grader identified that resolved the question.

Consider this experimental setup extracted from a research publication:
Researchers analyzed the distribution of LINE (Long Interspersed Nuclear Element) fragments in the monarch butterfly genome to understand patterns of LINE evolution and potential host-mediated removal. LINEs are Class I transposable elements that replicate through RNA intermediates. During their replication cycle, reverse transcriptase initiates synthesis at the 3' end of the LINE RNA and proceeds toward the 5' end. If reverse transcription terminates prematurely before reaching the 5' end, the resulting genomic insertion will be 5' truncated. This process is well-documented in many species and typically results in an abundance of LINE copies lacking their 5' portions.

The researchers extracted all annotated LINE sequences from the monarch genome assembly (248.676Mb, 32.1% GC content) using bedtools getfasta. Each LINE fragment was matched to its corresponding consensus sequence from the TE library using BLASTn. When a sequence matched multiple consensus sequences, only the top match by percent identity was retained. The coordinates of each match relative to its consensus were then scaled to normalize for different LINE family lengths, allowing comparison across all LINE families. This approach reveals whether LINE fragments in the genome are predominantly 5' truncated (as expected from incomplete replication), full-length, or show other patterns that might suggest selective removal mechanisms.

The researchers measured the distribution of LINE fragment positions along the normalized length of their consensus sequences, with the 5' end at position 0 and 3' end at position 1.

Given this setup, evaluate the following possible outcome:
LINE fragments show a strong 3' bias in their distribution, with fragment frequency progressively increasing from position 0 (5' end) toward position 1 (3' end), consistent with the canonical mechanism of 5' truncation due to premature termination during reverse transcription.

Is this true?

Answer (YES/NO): NO